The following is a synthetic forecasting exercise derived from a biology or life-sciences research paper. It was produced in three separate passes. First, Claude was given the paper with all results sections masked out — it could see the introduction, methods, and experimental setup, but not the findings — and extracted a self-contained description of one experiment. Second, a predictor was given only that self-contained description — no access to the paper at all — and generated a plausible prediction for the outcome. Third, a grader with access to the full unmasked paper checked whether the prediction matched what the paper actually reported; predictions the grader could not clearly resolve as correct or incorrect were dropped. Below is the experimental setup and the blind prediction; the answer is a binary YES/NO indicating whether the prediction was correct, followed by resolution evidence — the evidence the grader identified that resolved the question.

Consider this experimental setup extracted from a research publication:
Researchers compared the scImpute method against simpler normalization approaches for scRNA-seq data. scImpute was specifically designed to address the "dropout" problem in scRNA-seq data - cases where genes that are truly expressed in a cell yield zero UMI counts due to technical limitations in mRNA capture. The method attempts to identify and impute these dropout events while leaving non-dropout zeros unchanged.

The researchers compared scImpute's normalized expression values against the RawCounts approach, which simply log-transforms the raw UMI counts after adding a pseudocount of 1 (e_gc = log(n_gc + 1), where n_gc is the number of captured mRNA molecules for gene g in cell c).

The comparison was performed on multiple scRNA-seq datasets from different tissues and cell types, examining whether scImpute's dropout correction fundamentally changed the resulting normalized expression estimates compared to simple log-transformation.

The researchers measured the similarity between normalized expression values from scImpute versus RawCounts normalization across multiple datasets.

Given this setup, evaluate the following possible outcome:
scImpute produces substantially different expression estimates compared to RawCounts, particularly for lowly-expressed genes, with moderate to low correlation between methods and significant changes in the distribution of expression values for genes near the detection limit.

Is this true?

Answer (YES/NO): NO